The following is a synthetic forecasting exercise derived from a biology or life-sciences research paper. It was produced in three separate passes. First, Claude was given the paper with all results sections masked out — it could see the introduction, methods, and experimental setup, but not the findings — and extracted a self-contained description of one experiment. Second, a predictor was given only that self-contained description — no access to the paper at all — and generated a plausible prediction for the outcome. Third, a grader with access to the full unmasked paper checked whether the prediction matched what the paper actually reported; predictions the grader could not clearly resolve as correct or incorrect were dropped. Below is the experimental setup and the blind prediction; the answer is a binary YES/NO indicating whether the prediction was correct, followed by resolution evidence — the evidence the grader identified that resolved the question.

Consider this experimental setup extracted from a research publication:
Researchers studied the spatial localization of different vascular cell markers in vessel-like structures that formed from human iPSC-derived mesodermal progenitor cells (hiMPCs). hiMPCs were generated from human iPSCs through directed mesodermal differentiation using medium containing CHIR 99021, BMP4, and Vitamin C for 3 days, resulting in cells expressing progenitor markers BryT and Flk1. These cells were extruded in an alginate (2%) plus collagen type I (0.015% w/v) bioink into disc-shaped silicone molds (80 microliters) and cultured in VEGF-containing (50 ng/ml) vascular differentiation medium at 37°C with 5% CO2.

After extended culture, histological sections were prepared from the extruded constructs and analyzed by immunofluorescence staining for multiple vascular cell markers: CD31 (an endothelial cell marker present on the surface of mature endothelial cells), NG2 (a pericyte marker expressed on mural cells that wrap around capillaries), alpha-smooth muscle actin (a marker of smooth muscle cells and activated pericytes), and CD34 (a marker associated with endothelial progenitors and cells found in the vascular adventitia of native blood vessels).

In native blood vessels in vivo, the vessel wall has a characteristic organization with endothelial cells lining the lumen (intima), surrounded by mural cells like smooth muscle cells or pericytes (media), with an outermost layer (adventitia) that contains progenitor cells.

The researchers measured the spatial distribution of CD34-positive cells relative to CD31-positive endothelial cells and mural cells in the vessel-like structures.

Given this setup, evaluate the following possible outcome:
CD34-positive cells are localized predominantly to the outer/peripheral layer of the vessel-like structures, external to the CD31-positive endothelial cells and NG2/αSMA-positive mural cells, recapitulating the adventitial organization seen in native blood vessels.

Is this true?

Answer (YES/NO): YES